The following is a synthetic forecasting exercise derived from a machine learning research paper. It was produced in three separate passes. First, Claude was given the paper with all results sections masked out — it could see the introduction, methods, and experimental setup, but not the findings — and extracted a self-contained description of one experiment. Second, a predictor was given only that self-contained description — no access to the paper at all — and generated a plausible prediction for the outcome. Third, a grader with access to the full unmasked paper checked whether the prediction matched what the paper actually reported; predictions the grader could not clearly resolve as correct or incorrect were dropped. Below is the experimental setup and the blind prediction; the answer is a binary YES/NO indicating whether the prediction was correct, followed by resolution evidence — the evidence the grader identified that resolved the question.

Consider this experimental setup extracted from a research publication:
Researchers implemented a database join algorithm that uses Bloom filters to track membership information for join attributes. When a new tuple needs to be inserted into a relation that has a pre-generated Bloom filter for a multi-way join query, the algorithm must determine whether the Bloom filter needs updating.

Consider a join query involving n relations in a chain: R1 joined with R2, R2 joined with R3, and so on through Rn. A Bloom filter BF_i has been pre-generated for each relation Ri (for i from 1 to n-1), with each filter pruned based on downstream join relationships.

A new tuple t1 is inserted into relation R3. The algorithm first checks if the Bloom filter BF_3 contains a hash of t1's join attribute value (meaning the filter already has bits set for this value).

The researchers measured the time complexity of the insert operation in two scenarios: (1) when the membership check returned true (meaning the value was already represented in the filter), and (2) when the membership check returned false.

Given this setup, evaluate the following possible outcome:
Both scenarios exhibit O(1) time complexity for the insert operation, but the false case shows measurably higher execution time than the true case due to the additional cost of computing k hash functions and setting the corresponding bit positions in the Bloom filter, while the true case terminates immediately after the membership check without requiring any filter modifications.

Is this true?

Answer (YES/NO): NO